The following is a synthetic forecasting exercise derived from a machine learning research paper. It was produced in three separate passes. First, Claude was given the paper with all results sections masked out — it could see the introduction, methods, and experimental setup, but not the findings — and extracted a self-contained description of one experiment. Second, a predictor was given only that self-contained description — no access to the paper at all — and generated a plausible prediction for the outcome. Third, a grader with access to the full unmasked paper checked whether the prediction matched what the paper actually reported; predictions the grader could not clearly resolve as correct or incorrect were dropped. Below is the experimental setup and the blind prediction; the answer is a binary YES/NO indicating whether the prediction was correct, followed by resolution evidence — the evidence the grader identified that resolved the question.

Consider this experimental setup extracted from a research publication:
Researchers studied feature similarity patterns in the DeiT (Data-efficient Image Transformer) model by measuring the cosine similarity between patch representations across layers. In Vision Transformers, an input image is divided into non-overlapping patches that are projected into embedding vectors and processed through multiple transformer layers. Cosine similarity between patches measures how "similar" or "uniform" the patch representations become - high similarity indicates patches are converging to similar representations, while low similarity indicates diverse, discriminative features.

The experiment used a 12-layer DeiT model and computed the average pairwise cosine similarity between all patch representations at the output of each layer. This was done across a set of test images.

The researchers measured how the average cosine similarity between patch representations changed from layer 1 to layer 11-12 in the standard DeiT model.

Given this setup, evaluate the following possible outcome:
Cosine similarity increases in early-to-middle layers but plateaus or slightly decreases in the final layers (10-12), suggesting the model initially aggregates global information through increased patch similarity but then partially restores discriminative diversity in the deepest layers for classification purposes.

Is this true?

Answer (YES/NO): NO